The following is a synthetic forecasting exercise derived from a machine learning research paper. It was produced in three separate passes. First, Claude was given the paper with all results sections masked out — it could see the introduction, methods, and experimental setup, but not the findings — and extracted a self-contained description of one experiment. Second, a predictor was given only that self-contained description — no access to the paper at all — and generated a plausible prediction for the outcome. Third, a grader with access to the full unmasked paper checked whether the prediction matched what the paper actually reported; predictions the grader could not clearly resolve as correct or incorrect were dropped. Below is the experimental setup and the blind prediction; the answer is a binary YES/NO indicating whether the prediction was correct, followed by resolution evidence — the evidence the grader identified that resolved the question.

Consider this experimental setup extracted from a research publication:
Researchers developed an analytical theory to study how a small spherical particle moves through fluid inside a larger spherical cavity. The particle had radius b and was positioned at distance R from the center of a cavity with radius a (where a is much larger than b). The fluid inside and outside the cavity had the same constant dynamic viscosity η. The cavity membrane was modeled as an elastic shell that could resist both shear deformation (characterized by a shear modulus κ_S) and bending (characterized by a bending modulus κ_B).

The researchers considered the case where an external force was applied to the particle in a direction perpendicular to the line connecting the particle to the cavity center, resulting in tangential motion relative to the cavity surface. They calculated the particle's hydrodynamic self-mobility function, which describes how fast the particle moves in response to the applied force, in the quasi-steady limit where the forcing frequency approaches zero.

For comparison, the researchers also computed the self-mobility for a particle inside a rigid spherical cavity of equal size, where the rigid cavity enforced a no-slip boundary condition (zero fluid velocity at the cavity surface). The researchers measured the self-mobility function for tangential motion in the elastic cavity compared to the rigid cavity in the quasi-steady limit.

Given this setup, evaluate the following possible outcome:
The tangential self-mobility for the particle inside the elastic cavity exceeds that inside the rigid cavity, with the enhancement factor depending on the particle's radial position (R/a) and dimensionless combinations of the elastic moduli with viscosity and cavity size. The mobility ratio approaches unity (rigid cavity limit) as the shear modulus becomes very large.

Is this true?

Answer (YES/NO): NO